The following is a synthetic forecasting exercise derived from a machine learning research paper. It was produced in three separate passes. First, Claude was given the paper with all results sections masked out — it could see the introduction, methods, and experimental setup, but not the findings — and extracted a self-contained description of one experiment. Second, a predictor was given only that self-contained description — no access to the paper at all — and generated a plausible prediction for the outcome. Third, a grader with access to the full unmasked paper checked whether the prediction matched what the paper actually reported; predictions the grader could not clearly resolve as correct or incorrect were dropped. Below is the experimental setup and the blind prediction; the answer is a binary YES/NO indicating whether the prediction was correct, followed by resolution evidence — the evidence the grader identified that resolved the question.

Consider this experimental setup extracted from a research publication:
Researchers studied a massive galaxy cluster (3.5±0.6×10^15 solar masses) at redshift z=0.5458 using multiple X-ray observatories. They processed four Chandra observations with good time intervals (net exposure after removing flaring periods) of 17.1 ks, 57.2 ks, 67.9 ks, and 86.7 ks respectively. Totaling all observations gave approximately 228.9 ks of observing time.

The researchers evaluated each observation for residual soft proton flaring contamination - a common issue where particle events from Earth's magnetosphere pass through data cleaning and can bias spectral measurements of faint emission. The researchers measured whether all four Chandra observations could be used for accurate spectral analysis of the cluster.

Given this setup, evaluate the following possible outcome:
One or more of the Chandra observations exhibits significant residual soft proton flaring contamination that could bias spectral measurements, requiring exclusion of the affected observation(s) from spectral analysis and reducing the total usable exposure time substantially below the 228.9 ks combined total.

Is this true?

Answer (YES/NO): YES